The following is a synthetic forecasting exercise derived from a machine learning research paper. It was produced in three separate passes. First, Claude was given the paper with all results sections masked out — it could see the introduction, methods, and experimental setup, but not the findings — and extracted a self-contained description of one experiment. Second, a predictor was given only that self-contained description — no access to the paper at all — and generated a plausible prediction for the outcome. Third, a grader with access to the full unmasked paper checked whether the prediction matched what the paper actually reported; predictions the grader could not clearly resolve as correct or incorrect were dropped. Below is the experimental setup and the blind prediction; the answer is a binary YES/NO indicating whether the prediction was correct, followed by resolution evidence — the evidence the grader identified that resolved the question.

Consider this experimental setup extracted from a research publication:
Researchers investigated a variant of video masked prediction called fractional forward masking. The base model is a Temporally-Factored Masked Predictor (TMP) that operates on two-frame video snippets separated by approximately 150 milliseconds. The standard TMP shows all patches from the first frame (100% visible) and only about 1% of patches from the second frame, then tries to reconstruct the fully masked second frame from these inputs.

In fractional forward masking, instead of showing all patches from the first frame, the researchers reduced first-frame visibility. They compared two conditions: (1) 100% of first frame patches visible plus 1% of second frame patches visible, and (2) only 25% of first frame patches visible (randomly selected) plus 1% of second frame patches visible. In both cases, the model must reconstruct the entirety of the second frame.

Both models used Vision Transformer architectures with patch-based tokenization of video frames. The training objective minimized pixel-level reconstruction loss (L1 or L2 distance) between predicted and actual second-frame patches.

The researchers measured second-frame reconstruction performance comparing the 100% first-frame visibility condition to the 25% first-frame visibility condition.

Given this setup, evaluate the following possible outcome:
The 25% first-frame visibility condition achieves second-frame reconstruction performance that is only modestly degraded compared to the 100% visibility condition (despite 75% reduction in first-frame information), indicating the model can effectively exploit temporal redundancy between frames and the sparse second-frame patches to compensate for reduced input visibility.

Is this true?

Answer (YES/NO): NO